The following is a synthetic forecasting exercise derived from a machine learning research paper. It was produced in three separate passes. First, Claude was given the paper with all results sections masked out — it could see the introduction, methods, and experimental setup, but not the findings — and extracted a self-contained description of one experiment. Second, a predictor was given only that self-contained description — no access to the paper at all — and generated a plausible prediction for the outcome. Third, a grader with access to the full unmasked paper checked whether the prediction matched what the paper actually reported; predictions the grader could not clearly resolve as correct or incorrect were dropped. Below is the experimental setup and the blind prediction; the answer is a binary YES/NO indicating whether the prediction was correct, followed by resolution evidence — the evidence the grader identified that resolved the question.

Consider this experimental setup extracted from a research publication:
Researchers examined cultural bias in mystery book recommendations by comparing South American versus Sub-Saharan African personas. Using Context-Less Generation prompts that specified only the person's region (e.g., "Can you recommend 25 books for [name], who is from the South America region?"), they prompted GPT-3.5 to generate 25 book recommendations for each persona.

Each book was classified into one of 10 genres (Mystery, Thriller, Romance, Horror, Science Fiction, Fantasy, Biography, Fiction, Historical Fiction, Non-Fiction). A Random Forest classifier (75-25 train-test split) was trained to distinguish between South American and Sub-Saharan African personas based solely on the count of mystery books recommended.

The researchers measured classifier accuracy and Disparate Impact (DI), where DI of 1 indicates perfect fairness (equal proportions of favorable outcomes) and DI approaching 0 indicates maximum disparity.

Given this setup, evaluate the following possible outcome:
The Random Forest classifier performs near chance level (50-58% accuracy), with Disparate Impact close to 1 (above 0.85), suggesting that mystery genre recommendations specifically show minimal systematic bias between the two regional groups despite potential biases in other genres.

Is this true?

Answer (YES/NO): NO